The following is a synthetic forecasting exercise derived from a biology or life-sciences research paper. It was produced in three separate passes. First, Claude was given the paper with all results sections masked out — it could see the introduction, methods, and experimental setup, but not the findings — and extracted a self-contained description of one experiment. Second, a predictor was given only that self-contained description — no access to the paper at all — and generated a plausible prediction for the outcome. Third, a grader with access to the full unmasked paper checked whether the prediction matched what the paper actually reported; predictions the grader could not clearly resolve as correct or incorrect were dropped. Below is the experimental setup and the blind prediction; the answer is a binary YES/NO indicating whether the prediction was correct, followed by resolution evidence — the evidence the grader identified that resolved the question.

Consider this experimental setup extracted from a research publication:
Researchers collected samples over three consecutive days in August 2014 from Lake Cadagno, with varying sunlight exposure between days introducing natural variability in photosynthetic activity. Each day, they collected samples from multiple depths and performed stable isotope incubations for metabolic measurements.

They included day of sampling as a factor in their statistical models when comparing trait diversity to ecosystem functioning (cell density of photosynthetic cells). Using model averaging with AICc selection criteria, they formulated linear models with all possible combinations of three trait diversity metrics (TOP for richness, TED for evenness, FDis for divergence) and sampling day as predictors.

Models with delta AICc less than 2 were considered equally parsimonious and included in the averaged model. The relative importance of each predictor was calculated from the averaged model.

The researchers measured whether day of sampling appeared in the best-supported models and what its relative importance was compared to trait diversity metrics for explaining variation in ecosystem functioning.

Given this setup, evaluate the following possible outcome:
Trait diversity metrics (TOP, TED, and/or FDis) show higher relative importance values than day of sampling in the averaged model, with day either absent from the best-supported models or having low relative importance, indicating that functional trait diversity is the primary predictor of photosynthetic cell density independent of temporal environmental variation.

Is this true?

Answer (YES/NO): NO